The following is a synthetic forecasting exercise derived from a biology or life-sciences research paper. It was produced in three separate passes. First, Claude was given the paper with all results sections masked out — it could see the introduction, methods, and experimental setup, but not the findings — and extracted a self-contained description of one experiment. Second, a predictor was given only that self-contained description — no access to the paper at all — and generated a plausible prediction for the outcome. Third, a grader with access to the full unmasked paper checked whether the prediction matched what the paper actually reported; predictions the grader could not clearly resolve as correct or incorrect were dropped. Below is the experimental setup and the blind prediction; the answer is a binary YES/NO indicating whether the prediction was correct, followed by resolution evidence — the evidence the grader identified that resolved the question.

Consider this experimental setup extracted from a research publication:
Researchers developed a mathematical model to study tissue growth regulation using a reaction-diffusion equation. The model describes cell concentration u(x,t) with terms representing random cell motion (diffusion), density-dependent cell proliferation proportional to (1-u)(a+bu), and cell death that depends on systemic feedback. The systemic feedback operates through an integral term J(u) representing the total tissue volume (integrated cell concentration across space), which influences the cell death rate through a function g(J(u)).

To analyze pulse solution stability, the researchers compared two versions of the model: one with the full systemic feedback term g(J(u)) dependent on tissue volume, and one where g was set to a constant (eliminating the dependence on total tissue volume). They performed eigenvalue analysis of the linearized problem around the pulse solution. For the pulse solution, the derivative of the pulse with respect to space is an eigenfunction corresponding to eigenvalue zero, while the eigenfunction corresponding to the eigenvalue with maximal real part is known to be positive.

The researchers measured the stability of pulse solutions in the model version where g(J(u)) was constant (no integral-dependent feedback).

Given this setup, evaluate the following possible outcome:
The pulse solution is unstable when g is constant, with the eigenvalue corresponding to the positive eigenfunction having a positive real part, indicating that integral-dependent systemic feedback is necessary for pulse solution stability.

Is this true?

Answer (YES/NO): YES